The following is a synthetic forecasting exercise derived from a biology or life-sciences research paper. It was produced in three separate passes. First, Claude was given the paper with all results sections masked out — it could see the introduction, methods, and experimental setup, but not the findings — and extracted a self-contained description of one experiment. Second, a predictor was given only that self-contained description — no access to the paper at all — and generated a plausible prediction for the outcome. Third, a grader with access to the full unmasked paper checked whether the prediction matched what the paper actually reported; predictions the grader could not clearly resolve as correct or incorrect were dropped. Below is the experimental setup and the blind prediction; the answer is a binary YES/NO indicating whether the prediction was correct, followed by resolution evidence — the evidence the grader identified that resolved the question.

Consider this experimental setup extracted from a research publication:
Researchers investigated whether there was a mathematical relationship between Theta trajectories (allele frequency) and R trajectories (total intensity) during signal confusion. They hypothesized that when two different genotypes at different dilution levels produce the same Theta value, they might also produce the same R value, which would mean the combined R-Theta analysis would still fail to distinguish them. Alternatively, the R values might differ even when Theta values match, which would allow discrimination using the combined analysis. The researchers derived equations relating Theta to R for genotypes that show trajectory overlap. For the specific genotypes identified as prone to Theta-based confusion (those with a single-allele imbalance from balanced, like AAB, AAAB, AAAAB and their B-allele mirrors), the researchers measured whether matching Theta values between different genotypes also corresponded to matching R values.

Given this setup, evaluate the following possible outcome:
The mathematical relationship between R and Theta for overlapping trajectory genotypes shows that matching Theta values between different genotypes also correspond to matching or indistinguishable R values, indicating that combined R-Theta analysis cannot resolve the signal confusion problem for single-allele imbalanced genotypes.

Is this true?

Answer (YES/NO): YES